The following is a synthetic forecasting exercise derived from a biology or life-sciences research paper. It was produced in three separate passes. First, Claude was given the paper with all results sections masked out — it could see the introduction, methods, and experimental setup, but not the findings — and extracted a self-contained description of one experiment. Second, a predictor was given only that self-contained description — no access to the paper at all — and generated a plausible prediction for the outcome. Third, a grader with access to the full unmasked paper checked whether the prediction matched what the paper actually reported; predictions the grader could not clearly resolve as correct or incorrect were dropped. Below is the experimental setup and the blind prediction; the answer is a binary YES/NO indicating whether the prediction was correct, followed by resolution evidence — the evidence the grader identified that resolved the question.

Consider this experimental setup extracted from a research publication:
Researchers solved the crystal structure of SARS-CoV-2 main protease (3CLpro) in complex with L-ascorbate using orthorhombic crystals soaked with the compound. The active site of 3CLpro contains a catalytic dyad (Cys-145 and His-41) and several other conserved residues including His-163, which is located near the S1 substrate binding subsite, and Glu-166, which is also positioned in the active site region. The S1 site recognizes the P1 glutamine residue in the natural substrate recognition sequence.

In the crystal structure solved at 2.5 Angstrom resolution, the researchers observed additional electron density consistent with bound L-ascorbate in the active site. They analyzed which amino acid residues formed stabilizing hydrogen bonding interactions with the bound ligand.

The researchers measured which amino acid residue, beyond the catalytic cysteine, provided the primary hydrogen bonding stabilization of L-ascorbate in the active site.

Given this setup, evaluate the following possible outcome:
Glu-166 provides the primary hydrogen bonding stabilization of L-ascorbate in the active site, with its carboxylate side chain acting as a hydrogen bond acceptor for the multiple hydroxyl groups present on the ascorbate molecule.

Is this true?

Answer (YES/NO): NO